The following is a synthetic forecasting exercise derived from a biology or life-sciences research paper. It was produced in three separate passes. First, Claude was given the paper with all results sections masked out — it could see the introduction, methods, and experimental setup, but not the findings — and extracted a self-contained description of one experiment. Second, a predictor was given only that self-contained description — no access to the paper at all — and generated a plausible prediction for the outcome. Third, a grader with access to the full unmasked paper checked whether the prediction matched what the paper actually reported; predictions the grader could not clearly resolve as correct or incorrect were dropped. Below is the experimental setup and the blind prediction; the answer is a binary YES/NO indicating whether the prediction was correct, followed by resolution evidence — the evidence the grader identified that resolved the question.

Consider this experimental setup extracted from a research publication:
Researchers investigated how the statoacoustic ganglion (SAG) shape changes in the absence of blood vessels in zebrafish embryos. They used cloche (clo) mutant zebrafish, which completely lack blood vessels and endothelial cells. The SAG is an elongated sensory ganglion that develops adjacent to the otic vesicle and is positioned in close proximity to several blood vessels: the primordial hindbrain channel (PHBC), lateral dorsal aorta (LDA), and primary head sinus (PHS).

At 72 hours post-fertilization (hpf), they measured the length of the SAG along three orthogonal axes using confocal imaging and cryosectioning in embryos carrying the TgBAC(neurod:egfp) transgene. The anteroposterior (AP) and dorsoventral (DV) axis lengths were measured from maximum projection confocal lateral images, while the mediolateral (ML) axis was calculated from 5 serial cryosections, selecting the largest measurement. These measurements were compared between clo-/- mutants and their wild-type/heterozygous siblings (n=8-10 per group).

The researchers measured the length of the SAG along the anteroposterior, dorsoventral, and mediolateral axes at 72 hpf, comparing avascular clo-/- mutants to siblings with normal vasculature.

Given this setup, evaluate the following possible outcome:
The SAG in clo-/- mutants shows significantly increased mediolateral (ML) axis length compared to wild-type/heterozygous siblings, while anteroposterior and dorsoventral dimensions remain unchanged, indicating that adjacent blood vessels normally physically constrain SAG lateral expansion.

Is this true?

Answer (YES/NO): YES